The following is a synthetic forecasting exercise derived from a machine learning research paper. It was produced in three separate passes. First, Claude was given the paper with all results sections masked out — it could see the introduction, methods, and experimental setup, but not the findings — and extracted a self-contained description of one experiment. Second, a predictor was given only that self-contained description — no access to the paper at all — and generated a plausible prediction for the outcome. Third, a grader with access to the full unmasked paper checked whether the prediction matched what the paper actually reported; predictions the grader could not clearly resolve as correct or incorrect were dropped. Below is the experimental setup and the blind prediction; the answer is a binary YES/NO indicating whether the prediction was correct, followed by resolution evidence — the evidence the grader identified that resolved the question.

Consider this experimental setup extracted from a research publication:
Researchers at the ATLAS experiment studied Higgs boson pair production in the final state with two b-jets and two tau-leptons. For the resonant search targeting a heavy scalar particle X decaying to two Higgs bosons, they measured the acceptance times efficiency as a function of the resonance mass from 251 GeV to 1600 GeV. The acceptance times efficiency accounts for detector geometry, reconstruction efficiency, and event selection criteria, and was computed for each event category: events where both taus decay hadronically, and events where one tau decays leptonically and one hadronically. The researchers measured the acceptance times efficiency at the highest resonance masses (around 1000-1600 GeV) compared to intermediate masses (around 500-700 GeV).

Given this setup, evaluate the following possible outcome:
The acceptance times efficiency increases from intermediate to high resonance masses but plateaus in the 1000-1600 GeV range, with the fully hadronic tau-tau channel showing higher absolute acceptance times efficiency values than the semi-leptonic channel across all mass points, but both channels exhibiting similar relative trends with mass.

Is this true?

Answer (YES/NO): NO